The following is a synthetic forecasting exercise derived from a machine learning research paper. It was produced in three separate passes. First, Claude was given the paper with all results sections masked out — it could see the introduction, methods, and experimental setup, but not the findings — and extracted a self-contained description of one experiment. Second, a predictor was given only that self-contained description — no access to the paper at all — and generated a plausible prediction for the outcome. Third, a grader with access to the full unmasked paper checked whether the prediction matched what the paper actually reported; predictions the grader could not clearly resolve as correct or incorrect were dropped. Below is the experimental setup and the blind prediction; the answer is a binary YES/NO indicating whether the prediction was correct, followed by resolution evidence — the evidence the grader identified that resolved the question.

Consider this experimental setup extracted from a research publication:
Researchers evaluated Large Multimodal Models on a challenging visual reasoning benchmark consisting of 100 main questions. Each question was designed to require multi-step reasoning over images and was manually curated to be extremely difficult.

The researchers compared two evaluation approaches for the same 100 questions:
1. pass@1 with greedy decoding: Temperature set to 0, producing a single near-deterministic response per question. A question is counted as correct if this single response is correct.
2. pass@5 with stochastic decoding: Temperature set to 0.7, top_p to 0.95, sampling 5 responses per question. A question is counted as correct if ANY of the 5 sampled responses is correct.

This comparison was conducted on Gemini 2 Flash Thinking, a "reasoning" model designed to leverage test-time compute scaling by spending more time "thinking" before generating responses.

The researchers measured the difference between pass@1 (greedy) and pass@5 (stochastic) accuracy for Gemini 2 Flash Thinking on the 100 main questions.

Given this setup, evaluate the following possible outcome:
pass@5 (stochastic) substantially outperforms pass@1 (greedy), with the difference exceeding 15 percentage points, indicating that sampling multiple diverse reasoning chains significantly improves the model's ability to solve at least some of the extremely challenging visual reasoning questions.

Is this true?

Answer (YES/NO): NO